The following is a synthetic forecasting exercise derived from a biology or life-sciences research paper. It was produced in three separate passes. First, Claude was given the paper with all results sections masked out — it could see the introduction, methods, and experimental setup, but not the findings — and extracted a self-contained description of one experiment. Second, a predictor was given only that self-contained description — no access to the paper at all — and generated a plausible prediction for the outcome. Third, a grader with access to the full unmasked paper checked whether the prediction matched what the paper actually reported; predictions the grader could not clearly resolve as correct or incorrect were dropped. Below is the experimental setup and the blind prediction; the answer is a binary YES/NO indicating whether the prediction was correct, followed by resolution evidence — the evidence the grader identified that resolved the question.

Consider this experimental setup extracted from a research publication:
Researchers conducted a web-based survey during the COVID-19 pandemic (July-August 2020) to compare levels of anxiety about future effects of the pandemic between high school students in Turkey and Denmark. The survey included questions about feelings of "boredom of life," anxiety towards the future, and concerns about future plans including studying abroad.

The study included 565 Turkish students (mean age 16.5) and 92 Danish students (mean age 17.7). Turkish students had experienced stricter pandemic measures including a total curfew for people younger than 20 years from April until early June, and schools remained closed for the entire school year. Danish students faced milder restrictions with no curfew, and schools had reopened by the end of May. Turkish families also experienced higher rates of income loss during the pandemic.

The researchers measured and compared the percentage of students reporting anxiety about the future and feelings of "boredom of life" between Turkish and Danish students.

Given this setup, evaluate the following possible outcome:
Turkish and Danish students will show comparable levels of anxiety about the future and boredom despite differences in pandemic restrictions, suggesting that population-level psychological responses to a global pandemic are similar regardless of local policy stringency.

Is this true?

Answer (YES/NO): NO